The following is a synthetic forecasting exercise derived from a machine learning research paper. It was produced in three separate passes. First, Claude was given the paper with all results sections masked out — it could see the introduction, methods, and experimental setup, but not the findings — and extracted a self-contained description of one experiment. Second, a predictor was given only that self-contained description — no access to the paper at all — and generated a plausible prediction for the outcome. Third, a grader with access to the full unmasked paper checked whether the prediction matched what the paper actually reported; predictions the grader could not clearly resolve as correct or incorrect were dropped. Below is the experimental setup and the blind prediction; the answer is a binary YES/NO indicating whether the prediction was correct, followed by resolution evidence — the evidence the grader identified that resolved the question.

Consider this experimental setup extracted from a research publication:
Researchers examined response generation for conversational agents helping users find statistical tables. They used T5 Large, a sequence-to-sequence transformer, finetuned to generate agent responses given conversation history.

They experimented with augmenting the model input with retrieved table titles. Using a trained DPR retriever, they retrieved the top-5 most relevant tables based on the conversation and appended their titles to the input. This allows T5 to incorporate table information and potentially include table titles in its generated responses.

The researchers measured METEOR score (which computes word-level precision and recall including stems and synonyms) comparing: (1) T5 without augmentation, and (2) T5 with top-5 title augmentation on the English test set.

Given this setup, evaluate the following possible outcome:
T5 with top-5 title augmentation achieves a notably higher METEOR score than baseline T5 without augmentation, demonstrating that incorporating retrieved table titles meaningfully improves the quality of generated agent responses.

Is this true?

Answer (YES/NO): NO